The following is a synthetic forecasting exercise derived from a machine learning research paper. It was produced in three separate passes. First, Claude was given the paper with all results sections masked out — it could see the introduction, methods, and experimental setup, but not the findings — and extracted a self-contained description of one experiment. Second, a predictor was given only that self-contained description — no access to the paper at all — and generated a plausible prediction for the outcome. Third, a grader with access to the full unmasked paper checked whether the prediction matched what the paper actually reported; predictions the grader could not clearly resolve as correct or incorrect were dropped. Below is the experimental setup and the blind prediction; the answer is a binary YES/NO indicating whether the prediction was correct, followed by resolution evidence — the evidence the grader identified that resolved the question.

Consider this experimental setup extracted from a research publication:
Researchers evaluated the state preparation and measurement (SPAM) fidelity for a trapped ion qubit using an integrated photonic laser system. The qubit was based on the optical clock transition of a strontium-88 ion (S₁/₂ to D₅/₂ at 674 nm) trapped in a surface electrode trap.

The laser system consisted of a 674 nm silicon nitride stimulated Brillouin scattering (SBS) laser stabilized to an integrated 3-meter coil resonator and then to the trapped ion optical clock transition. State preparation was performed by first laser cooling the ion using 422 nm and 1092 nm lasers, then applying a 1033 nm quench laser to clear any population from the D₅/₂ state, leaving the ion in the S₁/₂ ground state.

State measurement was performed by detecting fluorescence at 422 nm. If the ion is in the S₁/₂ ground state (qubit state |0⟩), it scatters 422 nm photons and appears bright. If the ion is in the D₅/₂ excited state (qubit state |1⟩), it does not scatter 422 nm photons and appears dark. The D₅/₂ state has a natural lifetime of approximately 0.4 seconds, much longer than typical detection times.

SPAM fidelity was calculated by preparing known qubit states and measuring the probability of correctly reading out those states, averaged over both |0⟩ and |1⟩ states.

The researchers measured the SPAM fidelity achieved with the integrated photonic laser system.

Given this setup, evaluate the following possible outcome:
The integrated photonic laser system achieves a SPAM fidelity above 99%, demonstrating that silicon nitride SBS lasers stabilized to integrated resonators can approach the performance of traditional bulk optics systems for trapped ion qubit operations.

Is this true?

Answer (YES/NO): YES